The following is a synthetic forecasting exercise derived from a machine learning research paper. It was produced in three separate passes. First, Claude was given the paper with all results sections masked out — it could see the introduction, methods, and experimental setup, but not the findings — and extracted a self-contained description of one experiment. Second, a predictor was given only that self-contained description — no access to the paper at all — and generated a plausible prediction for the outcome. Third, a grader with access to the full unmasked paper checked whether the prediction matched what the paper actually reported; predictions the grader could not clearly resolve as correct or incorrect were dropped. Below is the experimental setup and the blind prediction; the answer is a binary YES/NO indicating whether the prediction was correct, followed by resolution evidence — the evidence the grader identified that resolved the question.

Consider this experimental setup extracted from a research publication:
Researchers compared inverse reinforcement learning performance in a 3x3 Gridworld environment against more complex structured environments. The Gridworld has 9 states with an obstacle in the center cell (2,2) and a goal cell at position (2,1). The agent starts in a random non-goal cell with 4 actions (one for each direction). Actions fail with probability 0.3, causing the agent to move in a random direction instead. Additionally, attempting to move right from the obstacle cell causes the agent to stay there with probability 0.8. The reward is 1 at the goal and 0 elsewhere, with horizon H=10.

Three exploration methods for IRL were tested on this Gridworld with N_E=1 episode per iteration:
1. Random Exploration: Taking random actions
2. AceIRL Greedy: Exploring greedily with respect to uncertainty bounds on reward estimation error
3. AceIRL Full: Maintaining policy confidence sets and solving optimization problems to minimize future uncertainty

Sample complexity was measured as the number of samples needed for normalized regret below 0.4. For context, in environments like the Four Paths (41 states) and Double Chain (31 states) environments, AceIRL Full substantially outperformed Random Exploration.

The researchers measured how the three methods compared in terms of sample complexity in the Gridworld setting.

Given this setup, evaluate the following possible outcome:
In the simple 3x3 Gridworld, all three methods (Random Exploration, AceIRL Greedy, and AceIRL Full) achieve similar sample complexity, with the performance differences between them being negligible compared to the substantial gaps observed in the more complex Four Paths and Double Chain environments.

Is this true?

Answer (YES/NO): YES